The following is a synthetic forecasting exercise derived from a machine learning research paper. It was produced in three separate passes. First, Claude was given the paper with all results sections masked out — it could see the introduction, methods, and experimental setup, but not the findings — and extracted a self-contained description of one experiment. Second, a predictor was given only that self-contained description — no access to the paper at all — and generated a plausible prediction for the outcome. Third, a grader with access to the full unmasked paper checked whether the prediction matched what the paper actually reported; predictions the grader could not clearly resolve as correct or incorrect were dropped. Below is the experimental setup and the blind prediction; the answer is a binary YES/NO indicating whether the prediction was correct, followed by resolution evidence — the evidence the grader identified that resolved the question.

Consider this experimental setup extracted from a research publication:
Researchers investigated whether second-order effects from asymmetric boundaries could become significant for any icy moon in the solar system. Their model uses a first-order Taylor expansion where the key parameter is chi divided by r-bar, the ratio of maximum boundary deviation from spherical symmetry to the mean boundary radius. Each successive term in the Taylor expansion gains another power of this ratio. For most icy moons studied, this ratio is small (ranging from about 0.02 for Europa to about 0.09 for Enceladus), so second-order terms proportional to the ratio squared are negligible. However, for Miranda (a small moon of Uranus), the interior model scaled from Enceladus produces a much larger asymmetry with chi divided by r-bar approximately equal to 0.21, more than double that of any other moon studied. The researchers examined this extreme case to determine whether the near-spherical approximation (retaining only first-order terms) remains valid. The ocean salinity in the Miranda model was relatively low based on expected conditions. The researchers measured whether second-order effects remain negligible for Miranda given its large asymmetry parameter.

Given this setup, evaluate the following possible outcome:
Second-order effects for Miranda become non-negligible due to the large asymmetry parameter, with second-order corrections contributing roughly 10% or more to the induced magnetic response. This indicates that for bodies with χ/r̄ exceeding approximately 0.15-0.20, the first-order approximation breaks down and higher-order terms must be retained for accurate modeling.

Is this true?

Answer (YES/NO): NO